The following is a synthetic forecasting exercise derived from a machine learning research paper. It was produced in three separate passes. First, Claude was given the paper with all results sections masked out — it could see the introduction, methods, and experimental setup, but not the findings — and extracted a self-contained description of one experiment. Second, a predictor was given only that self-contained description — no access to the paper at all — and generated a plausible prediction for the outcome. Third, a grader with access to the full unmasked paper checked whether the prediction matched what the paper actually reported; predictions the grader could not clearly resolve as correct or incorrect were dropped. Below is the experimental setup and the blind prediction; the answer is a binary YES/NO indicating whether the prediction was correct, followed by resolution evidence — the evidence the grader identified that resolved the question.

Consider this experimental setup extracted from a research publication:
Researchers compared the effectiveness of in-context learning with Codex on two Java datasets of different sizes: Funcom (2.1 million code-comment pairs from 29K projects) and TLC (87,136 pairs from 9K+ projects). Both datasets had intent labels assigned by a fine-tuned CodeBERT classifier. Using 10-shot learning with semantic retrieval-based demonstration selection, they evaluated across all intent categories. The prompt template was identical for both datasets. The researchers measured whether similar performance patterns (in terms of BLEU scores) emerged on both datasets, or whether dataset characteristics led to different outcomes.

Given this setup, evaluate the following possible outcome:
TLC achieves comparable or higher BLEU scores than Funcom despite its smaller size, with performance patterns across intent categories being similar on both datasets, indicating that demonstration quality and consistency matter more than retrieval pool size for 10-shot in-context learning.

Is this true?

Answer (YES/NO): NO